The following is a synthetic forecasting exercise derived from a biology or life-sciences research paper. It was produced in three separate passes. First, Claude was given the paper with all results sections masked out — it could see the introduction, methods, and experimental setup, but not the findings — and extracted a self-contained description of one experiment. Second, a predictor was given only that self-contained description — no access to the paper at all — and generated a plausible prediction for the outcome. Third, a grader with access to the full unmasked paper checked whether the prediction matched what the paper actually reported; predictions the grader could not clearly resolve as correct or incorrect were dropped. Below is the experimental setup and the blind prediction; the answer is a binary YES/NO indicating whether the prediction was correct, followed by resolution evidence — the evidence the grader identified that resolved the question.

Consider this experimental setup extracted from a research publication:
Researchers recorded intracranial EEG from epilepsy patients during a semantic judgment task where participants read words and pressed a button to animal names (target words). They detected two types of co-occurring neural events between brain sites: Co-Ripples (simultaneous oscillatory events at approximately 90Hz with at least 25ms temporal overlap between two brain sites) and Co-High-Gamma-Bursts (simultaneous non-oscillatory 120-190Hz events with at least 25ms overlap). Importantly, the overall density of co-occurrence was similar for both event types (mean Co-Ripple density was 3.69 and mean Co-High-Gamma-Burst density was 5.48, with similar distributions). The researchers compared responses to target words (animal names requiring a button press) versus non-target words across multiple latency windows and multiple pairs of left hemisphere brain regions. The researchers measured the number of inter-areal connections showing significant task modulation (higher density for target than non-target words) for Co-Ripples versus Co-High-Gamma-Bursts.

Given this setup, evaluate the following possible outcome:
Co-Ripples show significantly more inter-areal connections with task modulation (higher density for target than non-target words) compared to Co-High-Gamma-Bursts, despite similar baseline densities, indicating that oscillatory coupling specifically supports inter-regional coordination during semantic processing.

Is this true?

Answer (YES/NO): YES